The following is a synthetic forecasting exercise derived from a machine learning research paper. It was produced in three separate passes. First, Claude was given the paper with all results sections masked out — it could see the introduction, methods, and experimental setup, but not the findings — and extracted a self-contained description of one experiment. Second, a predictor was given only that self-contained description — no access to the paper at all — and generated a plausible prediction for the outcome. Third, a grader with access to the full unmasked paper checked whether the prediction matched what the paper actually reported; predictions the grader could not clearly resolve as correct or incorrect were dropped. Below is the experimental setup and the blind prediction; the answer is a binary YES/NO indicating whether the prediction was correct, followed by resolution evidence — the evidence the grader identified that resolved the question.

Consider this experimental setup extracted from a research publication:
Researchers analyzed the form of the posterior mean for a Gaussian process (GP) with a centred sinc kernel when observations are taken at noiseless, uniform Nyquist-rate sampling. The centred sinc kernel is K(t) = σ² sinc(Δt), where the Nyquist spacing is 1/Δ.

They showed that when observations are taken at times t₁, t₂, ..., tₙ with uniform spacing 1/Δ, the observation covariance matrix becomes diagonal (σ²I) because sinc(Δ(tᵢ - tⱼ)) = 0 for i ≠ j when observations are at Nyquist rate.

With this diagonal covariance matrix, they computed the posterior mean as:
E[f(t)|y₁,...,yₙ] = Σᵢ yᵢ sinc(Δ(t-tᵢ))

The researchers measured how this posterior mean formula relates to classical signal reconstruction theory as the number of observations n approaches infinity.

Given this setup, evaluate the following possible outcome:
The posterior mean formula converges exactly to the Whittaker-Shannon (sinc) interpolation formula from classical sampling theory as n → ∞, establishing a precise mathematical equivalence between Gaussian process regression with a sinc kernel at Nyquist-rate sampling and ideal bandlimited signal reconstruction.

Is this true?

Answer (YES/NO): YES